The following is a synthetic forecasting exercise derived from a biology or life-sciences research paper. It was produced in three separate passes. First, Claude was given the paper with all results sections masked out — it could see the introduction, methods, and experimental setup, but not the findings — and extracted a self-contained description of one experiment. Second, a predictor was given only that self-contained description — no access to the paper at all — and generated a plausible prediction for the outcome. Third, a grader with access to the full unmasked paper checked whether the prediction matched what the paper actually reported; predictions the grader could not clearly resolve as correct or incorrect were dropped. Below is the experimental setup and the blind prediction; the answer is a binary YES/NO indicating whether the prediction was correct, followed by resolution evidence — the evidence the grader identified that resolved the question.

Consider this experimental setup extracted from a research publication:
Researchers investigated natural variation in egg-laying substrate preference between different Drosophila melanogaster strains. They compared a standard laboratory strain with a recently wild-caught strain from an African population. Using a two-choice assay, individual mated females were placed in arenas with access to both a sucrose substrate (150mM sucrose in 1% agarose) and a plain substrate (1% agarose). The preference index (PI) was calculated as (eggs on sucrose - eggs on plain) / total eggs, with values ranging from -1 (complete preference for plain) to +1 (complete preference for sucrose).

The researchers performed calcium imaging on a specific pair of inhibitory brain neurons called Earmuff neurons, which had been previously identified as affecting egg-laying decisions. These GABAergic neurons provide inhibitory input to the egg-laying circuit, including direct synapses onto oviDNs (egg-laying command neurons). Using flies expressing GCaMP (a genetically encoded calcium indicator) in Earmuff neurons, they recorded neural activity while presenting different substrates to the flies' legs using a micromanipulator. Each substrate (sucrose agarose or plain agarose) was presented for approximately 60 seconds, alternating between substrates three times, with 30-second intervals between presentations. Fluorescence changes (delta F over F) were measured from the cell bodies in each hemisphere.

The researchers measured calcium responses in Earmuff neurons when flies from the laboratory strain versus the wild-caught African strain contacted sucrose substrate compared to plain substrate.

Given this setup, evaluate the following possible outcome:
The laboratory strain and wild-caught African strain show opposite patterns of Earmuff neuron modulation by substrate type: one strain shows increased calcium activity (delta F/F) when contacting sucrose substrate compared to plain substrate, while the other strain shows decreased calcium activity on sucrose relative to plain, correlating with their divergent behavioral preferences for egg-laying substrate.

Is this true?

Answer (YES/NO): NO